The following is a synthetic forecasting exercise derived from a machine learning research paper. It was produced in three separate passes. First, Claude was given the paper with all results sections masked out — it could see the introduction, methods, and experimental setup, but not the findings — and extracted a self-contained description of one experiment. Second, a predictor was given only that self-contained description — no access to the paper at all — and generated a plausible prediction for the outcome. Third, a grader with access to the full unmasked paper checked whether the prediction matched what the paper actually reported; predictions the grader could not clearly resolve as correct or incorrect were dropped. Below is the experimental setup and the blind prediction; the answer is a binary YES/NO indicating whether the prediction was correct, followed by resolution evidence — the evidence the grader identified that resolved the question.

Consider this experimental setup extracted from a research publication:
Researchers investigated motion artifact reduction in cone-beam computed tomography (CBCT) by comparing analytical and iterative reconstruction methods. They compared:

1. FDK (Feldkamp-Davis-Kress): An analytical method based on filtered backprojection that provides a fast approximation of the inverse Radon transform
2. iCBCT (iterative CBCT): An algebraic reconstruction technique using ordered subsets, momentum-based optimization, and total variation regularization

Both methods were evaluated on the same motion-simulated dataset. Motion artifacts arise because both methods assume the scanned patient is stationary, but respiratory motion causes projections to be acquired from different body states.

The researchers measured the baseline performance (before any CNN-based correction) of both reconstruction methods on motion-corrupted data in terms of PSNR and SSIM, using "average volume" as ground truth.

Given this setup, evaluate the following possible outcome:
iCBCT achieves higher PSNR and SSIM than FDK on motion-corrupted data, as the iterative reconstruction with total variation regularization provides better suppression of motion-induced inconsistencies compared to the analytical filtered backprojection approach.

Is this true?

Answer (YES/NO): YES